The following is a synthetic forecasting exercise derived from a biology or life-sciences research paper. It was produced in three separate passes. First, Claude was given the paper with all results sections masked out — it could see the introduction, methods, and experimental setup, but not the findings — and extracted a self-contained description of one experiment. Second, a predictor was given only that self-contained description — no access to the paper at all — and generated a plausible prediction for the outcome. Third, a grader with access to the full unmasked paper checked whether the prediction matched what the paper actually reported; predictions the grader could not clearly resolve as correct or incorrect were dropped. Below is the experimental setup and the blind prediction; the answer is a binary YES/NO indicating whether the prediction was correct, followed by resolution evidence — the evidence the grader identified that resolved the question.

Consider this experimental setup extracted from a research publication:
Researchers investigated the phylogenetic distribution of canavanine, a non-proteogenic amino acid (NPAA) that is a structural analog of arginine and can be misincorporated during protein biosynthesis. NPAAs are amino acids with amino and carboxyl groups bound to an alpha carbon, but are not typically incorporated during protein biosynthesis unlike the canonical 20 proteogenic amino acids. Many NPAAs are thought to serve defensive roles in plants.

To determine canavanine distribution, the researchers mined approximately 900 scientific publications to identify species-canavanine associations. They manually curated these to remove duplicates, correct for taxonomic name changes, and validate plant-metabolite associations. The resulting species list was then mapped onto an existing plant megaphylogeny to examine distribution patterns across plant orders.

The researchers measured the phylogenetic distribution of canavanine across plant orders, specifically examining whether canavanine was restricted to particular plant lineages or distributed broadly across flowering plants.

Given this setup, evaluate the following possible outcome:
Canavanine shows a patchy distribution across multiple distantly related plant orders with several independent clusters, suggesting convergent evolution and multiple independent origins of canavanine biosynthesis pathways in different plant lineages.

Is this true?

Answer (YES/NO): NO